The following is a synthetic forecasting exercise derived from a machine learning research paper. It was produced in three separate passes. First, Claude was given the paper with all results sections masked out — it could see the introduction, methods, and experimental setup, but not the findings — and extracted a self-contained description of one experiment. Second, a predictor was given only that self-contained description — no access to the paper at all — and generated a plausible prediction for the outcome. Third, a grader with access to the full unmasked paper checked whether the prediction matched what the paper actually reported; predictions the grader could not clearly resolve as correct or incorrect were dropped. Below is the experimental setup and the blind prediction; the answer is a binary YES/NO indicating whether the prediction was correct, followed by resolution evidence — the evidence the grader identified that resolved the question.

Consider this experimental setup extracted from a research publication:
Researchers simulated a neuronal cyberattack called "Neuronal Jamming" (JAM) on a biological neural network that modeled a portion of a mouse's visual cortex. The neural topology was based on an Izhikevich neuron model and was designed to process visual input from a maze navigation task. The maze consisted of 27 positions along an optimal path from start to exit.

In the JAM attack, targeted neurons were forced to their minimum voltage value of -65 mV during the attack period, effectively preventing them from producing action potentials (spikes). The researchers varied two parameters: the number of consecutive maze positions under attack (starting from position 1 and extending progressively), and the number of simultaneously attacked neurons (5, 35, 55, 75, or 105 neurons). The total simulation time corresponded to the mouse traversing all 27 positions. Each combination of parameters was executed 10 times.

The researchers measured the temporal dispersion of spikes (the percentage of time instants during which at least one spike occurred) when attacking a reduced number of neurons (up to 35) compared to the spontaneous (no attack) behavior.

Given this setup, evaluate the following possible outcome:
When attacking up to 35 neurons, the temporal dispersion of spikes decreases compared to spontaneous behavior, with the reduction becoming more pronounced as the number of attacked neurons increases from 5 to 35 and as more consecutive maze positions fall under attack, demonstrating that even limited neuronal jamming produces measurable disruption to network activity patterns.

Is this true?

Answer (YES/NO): NO